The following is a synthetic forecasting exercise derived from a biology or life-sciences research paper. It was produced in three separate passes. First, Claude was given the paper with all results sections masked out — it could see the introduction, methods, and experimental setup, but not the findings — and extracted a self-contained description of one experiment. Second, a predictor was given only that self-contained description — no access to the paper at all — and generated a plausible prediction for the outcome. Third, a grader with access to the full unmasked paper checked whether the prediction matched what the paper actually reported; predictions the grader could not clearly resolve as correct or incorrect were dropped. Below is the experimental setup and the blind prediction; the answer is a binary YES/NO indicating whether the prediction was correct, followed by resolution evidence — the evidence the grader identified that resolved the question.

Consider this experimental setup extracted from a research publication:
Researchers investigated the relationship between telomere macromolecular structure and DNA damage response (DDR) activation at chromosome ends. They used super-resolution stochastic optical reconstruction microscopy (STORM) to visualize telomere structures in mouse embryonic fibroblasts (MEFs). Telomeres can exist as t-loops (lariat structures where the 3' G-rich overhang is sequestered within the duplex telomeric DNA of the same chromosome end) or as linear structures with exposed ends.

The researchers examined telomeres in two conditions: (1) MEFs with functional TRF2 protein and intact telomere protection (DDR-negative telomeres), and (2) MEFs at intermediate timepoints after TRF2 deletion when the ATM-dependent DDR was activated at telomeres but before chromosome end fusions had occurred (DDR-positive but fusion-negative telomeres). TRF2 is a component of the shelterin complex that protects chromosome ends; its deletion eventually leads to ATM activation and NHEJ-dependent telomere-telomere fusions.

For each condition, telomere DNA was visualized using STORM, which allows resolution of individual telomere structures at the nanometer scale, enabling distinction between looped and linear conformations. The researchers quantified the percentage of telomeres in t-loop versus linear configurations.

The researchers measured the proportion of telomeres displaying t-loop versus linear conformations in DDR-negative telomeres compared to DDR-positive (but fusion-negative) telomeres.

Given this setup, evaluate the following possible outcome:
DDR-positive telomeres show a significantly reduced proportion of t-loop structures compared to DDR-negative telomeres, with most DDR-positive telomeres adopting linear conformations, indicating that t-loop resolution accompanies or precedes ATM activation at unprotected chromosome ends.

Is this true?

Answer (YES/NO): YES